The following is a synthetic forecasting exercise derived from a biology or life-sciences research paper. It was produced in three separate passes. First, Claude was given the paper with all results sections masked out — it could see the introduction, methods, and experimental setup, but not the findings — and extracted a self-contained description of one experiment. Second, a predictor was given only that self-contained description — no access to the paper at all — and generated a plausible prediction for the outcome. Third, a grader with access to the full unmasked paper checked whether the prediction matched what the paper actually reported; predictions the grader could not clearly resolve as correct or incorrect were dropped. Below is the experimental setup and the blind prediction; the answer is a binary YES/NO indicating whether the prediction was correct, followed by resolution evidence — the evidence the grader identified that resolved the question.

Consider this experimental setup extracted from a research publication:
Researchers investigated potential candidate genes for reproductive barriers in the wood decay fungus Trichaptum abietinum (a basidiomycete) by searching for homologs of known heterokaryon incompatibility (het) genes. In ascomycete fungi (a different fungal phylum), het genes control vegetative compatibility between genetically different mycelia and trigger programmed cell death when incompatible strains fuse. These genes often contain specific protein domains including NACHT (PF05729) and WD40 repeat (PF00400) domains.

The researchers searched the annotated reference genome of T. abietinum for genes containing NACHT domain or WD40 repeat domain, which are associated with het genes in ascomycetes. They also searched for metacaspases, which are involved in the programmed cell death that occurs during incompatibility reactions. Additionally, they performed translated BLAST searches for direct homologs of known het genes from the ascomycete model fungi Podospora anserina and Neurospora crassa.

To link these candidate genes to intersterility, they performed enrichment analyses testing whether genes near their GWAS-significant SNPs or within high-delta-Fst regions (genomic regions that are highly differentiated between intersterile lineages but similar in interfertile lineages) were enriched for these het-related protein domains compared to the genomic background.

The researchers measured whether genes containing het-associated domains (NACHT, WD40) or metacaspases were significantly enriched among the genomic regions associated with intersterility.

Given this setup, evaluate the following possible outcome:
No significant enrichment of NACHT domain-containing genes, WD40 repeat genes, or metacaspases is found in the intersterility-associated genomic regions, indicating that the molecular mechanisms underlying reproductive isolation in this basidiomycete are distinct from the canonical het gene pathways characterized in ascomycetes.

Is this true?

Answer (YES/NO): NO